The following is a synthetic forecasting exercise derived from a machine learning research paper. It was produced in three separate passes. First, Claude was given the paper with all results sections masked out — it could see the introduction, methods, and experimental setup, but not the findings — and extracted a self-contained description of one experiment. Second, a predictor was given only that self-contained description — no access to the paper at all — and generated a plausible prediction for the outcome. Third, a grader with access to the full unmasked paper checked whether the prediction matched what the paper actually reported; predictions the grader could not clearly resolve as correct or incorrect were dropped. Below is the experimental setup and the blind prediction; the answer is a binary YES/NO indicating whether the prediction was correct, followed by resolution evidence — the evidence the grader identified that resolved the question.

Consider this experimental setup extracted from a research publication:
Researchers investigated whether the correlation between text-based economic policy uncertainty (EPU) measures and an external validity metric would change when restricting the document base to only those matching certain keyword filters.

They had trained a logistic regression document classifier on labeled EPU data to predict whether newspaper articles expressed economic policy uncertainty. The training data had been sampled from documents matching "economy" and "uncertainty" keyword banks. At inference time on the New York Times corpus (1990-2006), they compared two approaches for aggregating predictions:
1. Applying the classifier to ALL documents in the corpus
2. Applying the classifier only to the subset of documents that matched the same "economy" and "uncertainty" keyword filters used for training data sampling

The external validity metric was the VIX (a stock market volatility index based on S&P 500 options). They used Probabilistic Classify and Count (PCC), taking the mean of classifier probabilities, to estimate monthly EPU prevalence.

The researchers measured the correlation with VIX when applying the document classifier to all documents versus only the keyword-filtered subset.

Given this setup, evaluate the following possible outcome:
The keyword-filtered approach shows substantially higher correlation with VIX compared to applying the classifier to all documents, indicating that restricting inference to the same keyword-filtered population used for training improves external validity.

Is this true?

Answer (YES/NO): NO